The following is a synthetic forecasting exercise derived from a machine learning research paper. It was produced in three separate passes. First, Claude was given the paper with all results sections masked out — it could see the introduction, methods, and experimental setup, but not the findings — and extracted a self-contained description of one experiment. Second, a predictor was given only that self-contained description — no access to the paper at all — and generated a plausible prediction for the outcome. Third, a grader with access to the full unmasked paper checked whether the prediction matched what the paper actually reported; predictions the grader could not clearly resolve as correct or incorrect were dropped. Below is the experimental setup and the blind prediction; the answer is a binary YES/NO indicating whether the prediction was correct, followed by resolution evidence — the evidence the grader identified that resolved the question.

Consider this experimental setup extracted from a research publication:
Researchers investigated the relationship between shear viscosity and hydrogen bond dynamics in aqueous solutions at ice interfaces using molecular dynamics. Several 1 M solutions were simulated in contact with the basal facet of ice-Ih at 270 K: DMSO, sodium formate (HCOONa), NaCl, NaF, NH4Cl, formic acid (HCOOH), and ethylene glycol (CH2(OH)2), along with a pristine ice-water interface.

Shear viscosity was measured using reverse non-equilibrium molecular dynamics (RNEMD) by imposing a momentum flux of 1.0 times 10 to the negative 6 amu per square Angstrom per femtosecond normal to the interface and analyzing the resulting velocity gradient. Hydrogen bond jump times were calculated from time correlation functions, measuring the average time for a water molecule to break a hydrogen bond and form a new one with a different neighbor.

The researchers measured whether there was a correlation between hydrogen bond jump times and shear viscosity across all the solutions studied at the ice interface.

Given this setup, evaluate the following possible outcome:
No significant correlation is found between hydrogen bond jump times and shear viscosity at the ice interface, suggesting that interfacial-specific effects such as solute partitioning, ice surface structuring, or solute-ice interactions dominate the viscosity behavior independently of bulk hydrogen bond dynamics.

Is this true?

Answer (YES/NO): NO